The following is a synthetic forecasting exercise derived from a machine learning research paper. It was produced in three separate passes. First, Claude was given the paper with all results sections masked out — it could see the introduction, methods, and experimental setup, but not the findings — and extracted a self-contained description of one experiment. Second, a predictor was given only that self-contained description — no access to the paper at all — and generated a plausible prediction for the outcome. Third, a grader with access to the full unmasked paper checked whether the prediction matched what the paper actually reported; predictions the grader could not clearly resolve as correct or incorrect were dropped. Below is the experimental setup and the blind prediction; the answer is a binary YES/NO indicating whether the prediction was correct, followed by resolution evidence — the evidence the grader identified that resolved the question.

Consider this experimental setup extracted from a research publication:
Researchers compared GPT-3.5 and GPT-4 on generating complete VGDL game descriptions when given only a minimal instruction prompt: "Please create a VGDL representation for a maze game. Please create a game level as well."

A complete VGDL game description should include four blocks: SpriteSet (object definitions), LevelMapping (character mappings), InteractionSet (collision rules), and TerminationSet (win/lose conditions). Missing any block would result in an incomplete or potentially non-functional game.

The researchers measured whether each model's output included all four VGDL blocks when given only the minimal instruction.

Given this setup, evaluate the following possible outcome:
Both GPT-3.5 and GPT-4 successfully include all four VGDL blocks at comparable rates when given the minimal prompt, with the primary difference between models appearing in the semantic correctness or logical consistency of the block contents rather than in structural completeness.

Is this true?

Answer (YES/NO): NO